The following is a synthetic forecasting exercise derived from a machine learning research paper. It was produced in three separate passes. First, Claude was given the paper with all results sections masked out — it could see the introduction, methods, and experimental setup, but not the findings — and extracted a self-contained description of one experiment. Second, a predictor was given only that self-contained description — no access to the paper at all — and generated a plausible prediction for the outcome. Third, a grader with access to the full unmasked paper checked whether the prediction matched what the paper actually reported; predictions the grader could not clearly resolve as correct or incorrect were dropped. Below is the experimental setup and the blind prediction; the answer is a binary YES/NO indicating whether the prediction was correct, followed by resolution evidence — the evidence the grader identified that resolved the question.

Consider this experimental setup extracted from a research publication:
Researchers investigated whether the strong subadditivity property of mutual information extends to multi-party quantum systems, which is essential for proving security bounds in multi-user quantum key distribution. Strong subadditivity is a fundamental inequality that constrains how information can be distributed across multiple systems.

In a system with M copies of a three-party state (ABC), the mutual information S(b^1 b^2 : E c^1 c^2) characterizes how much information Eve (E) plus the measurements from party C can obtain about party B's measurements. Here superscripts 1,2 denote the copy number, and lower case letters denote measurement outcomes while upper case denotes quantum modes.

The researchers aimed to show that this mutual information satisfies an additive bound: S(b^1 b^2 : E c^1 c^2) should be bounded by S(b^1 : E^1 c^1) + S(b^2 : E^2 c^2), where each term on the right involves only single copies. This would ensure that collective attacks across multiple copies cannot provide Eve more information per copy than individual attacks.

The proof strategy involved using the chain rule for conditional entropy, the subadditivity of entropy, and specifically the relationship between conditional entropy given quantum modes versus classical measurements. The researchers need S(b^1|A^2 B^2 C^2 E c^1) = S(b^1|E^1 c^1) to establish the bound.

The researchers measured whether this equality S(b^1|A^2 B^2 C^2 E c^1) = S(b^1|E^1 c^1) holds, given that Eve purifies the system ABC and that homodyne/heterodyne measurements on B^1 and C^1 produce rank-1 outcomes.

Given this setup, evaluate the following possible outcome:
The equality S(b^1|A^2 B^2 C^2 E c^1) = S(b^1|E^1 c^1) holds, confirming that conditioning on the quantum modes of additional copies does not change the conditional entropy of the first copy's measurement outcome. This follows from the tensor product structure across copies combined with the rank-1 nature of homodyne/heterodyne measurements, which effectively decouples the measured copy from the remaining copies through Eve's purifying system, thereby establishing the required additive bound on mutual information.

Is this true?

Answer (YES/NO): YES